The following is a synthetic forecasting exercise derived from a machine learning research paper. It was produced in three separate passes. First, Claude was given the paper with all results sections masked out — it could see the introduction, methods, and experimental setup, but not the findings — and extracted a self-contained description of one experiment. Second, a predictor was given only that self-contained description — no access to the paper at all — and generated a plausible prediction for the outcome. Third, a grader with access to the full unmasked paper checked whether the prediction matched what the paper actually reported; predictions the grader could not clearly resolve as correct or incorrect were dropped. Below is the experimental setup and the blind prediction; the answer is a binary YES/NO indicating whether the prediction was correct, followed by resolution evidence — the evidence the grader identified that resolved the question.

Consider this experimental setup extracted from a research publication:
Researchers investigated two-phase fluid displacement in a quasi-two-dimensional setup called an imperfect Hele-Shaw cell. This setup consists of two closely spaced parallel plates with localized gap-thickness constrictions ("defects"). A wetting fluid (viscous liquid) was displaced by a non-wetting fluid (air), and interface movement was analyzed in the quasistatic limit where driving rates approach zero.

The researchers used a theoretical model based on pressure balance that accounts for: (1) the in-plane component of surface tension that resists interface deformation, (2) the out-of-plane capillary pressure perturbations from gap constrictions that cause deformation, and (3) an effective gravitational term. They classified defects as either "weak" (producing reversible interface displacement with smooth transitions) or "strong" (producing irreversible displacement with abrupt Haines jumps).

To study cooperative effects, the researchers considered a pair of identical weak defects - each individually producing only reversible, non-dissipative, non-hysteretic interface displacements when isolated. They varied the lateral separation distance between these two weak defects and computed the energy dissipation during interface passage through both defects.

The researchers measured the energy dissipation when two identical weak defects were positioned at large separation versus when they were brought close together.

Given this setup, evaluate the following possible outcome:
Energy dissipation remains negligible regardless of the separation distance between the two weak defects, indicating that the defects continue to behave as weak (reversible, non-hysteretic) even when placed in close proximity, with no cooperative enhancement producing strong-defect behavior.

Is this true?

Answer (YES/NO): NO